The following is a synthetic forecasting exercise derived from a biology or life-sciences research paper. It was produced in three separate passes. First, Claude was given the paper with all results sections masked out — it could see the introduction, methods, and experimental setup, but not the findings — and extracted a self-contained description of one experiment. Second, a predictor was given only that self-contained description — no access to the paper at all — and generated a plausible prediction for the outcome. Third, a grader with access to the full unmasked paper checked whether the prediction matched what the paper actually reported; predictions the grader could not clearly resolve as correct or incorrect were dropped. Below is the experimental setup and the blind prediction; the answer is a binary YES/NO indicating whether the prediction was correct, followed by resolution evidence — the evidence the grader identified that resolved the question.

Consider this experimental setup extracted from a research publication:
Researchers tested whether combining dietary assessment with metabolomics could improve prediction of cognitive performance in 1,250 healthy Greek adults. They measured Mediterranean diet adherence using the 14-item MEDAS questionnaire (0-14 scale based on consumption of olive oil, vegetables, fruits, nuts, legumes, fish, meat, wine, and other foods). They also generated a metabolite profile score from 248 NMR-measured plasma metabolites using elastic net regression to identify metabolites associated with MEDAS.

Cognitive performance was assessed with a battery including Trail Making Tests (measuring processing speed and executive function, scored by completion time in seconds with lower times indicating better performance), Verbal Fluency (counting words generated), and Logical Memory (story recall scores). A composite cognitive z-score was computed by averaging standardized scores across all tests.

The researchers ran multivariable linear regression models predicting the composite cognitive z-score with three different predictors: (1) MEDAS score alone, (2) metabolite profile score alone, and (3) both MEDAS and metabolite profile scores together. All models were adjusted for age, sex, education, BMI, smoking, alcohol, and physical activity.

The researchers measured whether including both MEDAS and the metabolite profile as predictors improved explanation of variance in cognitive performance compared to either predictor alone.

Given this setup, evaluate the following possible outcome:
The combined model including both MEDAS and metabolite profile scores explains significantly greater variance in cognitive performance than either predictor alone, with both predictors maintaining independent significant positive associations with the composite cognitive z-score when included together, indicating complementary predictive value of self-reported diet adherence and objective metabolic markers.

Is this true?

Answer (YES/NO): NO